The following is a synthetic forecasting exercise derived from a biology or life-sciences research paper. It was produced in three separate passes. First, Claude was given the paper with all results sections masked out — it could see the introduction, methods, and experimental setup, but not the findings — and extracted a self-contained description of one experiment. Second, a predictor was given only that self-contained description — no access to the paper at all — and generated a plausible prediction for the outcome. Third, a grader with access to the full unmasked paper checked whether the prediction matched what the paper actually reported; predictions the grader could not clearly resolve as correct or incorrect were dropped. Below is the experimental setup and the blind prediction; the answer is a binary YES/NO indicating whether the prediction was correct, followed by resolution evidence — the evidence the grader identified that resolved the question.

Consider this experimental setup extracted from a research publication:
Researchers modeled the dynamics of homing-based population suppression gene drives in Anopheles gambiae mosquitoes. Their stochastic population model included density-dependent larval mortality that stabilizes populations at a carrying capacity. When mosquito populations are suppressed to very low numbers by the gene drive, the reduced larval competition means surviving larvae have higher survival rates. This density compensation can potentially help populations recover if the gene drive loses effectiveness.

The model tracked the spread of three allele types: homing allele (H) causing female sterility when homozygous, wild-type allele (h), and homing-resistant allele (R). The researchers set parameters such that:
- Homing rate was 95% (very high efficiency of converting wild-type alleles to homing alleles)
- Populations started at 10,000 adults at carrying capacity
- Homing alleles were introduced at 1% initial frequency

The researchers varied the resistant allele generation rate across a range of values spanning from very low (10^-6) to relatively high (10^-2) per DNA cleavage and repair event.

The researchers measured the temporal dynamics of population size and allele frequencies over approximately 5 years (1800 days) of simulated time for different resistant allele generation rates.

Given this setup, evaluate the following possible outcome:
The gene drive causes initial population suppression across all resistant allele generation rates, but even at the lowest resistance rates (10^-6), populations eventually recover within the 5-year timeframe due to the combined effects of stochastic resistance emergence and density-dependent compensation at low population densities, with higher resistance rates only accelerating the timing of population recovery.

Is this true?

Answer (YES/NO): NO